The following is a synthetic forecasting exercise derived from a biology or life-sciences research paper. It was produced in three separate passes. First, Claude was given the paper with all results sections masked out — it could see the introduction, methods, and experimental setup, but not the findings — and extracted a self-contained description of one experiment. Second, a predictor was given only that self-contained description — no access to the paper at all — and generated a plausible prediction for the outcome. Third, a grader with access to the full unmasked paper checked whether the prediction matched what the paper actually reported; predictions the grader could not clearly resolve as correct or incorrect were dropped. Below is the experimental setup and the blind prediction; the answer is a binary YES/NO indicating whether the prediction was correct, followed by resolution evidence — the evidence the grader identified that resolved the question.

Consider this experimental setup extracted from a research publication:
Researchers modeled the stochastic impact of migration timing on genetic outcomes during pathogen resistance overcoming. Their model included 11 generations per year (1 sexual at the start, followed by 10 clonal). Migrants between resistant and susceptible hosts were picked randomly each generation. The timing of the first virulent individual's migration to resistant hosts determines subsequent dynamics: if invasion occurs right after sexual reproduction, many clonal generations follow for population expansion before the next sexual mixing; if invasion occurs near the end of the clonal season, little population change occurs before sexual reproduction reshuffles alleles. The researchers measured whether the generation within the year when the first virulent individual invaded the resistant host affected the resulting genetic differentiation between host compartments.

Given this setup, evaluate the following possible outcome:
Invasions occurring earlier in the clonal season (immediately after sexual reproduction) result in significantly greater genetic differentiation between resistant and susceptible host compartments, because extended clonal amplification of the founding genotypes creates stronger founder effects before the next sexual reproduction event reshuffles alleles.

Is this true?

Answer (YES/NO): YES